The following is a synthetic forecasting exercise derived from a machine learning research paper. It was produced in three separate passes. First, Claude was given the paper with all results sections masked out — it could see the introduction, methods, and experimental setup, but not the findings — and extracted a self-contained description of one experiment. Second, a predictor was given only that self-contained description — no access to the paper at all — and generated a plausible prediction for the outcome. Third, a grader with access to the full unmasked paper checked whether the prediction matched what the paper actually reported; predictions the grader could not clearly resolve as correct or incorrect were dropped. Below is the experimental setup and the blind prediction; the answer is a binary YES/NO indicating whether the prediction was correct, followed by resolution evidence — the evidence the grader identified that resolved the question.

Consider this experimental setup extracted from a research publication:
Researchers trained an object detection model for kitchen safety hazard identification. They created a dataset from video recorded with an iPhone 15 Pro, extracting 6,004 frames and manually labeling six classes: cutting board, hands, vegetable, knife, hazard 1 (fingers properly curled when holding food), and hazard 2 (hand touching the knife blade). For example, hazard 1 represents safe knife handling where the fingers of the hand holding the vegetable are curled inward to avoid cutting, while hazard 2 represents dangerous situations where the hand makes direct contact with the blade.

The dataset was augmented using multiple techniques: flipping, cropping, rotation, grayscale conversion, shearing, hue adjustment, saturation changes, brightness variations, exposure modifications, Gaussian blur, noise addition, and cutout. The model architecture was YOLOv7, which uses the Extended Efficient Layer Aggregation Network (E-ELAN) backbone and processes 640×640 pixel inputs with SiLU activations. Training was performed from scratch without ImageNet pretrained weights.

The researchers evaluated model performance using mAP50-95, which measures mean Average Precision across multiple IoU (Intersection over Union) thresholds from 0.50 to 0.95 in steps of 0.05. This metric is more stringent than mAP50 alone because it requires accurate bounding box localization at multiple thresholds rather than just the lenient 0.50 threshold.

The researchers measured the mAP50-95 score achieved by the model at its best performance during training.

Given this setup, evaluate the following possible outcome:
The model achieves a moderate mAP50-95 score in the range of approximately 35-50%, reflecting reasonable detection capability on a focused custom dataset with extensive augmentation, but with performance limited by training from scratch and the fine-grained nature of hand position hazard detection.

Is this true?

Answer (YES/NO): NO